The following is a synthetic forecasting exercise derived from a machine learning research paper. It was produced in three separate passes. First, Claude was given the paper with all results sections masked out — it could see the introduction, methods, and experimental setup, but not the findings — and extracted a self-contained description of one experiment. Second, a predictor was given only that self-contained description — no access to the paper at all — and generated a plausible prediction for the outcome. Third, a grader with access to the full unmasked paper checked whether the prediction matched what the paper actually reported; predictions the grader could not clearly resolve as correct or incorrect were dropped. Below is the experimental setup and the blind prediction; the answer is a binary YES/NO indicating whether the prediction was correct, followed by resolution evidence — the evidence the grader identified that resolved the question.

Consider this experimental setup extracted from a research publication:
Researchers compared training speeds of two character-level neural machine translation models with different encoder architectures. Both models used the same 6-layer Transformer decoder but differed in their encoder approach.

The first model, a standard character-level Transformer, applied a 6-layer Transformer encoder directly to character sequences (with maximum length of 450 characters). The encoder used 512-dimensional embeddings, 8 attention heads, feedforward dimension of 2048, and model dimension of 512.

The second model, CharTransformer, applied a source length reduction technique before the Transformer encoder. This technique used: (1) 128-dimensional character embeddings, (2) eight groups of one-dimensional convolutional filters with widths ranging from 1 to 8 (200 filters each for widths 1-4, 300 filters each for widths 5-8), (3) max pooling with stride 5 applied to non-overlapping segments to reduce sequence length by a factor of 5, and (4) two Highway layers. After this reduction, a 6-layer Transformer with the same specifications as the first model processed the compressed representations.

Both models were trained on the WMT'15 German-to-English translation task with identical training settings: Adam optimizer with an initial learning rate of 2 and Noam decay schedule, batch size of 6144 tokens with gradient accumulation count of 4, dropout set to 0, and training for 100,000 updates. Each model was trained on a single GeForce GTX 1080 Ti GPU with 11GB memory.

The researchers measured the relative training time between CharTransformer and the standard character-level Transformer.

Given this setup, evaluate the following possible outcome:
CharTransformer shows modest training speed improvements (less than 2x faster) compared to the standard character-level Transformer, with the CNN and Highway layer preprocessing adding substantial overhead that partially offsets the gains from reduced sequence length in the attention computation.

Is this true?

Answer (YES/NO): YES